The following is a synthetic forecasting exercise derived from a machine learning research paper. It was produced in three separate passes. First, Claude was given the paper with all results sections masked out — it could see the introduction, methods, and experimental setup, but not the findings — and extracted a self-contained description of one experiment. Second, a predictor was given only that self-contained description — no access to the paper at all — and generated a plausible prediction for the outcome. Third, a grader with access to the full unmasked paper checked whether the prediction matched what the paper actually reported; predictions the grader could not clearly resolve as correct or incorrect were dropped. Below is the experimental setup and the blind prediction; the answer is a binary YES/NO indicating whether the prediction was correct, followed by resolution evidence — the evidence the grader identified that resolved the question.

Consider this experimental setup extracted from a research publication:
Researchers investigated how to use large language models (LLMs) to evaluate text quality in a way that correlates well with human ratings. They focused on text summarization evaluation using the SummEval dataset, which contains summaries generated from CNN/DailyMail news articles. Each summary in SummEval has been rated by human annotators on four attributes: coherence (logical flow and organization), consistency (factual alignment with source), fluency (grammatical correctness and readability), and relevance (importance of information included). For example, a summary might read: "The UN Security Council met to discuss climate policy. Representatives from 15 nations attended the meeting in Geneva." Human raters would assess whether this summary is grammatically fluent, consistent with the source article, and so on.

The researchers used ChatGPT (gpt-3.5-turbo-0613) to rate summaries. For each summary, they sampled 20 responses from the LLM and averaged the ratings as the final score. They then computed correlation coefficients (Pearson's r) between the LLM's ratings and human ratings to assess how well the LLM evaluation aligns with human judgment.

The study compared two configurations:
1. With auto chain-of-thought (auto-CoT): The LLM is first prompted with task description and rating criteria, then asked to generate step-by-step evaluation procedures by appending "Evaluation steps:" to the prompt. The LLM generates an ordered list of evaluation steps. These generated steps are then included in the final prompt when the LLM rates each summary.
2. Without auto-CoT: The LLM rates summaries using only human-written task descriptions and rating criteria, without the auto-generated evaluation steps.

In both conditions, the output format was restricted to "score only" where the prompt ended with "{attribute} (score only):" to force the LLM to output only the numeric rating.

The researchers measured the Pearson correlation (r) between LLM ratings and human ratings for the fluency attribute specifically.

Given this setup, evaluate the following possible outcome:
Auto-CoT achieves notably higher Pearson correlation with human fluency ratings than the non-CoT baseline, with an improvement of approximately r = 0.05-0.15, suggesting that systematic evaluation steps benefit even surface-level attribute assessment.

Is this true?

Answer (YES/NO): NO